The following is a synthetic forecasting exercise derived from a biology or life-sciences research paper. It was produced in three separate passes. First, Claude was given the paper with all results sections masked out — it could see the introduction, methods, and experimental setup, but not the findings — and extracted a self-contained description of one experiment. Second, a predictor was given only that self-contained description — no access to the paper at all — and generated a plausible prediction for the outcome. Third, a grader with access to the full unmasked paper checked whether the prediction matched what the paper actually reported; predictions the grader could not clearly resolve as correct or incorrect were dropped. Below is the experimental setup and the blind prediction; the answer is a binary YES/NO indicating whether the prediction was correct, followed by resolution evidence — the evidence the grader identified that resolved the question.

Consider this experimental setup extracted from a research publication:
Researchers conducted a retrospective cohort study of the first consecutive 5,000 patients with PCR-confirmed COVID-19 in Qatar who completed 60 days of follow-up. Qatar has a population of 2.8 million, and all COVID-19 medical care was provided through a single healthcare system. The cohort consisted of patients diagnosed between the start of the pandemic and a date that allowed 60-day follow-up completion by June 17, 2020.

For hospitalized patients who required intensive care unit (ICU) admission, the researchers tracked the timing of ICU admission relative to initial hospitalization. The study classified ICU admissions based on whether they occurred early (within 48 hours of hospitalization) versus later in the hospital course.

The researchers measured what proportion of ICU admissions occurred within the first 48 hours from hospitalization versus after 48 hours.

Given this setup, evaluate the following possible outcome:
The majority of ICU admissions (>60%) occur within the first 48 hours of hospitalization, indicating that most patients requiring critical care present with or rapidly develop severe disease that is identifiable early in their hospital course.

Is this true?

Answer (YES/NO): YES